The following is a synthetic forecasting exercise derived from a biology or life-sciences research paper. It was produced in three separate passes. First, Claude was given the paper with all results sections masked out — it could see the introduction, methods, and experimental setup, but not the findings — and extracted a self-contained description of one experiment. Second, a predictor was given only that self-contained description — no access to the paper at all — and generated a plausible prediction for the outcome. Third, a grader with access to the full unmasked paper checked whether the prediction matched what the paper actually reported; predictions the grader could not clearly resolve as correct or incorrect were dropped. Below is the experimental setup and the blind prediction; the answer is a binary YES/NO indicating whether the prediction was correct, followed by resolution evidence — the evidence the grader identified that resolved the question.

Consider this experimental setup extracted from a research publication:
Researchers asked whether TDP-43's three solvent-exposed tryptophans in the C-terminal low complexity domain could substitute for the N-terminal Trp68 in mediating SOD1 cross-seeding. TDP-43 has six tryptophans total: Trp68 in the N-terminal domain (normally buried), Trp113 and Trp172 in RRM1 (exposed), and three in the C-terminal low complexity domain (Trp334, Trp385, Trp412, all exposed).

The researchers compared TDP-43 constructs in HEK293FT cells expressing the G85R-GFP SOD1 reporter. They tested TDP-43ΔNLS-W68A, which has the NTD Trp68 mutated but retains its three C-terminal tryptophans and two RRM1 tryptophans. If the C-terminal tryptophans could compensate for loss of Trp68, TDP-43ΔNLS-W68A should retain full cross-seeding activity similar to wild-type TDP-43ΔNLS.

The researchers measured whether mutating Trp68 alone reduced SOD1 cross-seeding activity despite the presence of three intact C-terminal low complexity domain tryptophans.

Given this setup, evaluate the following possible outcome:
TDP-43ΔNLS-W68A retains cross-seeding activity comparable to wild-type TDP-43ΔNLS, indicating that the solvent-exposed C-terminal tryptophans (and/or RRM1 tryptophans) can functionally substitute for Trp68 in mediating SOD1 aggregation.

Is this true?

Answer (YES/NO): NO